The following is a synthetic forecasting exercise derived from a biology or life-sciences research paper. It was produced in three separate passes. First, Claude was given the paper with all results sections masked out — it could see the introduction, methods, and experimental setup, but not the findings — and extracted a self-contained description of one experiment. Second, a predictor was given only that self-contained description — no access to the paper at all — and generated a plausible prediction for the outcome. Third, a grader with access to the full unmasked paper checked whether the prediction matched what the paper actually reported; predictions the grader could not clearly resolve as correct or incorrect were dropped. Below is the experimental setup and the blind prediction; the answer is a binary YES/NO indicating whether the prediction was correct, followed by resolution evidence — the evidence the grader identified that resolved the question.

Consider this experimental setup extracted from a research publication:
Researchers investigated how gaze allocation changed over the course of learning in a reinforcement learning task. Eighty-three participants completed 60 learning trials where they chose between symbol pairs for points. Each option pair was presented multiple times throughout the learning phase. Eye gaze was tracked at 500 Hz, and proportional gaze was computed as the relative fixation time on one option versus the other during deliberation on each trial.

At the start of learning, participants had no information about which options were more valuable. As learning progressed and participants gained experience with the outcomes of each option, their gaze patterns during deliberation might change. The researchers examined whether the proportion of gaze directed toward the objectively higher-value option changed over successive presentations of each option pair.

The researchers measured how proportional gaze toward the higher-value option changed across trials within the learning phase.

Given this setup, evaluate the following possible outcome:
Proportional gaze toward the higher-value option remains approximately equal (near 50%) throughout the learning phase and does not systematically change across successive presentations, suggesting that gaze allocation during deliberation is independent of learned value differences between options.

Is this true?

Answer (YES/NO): NO